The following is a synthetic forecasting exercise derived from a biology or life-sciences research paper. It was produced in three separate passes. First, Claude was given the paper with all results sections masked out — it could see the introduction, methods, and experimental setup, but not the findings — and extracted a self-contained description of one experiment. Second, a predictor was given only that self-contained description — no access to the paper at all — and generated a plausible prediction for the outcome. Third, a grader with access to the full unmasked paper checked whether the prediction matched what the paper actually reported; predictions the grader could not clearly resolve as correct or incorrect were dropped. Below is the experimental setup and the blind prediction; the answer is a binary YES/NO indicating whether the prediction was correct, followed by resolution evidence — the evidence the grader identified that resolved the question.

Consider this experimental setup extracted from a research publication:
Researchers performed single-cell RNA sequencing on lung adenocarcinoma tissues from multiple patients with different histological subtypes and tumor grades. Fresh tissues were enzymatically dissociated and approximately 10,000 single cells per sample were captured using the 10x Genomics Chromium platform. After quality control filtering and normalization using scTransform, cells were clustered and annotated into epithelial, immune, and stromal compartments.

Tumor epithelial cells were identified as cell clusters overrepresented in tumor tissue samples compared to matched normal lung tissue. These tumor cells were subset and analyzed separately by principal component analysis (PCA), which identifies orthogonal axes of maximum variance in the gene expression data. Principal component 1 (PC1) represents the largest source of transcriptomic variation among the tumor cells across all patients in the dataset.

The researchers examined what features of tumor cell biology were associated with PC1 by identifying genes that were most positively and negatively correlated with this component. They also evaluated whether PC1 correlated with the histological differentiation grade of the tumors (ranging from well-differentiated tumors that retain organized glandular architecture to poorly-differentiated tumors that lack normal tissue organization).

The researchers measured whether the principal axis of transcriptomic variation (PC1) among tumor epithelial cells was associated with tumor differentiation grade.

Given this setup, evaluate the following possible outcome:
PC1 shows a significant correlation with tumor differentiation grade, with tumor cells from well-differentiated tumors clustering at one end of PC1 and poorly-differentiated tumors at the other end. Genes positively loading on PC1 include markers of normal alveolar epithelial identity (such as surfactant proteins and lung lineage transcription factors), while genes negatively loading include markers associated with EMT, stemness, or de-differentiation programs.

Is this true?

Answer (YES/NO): YES